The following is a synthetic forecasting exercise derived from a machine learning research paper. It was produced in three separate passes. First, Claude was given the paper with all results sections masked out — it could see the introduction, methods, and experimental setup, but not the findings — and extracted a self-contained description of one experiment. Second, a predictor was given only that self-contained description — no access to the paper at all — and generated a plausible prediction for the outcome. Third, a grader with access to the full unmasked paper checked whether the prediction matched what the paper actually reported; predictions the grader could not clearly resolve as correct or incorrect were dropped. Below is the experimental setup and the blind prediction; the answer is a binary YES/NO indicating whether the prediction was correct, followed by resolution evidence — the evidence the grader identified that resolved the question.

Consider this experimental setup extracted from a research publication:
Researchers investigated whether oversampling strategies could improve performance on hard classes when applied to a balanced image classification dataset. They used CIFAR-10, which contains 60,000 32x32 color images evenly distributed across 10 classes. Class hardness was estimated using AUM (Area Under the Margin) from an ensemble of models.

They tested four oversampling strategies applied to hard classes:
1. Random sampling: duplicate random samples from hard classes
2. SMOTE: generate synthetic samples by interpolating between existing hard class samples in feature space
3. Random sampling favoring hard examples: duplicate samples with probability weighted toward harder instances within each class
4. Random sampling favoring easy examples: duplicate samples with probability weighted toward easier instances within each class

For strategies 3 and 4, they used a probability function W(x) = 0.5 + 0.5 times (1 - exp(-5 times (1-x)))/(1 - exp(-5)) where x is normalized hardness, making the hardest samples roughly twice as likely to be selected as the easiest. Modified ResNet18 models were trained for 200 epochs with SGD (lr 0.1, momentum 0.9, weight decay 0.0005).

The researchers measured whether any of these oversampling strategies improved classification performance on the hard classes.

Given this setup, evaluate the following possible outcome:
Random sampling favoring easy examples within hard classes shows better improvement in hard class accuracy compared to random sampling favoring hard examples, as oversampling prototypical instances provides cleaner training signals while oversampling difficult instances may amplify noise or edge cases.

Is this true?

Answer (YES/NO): YES